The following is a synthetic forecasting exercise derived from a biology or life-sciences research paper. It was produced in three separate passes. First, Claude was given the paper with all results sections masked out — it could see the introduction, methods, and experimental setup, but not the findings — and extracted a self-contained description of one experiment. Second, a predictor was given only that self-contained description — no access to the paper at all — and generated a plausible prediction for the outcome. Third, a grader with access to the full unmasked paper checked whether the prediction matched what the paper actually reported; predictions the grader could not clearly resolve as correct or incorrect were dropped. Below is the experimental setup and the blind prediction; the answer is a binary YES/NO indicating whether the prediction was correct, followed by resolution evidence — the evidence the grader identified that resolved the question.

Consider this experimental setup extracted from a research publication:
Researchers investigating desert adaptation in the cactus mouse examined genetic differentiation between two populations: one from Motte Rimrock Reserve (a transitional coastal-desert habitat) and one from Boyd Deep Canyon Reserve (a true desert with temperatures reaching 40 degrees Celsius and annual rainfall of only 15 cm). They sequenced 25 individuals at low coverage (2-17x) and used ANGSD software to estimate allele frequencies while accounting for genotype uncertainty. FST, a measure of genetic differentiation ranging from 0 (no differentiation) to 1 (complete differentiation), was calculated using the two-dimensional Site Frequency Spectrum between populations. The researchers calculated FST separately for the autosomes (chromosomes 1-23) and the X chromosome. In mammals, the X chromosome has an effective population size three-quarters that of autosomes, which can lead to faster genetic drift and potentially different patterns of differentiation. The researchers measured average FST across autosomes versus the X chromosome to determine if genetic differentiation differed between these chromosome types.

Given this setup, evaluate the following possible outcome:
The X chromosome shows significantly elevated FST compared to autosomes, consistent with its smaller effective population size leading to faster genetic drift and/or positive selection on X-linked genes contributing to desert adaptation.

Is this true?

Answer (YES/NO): NO